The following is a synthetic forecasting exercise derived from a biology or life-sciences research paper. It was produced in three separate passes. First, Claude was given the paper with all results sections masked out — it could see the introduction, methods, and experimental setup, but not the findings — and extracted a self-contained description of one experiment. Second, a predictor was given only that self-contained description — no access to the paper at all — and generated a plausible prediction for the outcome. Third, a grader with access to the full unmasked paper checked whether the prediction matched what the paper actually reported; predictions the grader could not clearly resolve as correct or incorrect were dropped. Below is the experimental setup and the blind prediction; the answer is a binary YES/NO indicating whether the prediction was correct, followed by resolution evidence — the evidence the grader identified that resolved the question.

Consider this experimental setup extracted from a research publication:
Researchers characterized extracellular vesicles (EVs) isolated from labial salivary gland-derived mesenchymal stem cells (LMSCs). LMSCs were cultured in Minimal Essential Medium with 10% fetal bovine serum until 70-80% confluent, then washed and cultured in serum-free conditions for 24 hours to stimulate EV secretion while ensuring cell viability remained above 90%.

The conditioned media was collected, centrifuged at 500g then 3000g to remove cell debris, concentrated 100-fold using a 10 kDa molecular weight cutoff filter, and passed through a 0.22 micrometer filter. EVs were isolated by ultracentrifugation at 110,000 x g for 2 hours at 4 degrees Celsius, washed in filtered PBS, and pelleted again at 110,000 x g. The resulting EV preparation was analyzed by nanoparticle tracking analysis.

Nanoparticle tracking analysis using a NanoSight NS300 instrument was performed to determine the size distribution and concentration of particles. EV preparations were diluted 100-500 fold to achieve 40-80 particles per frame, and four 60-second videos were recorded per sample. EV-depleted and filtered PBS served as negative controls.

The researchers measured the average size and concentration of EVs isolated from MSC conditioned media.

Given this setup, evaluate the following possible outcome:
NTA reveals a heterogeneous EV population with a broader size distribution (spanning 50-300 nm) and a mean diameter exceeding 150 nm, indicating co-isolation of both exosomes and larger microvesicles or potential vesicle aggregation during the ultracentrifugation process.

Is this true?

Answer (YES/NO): NO